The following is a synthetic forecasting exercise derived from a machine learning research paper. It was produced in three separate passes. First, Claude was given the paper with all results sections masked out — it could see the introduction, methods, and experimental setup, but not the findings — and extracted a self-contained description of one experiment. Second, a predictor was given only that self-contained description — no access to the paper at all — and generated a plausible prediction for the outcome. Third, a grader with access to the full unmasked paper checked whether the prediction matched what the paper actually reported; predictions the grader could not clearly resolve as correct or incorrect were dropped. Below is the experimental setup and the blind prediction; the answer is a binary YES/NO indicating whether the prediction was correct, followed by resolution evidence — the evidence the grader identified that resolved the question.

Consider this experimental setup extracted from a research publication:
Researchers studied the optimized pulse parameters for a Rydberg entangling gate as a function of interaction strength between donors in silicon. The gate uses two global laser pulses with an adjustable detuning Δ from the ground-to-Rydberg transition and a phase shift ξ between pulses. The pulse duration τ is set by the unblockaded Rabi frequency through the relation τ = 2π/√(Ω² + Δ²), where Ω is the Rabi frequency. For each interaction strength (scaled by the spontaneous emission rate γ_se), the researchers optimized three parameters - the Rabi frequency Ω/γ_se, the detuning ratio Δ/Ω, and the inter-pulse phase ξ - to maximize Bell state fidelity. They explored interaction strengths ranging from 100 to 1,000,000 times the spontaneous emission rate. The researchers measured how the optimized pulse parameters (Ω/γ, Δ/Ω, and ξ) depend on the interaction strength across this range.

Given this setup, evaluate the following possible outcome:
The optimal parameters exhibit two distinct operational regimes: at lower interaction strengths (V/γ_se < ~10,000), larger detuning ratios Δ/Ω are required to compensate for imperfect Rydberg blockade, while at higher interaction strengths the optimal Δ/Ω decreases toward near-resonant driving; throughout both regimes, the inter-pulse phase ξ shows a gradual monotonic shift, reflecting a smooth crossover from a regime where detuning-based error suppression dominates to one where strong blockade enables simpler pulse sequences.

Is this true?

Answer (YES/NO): NO